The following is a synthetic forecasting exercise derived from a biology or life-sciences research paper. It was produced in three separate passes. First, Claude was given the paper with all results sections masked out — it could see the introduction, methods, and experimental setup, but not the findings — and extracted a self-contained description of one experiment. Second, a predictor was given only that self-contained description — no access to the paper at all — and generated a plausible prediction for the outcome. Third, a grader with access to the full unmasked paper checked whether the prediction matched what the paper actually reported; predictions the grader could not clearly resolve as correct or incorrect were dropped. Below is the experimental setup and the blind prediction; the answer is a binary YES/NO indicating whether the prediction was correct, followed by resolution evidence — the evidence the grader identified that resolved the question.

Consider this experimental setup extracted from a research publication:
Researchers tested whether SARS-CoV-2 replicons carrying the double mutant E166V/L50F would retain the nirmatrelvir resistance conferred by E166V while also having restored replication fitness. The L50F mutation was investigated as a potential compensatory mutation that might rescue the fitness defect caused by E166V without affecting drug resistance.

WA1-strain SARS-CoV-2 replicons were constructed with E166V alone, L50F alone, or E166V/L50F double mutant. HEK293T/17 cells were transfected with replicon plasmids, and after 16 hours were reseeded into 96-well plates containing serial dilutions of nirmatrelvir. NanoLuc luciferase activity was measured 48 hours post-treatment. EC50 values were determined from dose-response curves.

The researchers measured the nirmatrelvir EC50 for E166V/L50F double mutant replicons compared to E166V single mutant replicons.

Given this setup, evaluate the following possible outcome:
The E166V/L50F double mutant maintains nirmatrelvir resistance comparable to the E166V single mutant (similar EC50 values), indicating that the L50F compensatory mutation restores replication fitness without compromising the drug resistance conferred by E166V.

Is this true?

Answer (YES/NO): NO